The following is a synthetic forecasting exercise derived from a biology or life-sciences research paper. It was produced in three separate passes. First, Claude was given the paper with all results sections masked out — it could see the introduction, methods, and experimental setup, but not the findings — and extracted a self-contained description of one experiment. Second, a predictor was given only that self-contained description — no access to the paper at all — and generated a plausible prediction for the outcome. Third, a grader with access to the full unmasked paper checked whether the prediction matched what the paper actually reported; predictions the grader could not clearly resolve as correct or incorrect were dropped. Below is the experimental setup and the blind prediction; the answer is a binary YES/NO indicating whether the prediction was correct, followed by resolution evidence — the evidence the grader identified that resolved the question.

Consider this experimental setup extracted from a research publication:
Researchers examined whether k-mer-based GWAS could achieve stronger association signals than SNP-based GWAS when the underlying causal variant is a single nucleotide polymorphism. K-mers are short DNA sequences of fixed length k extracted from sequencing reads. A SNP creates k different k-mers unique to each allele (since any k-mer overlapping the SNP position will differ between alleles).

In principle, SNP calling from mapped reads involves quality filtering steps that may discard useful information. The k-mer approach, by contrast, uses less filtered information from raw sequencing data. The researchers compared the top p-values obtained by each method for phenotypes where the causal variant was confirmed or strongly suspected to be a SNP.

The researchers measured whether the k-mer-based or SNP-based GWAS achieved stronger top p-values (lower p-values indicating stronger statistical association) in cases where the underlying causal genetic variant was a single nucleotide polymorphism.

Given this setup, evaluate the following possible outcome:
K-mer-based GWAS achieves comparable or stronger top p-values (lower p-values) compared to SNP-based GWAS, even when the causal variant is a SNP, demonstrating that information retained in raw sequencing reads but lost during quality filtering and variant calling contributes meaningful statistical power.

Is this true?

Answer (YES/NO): YES